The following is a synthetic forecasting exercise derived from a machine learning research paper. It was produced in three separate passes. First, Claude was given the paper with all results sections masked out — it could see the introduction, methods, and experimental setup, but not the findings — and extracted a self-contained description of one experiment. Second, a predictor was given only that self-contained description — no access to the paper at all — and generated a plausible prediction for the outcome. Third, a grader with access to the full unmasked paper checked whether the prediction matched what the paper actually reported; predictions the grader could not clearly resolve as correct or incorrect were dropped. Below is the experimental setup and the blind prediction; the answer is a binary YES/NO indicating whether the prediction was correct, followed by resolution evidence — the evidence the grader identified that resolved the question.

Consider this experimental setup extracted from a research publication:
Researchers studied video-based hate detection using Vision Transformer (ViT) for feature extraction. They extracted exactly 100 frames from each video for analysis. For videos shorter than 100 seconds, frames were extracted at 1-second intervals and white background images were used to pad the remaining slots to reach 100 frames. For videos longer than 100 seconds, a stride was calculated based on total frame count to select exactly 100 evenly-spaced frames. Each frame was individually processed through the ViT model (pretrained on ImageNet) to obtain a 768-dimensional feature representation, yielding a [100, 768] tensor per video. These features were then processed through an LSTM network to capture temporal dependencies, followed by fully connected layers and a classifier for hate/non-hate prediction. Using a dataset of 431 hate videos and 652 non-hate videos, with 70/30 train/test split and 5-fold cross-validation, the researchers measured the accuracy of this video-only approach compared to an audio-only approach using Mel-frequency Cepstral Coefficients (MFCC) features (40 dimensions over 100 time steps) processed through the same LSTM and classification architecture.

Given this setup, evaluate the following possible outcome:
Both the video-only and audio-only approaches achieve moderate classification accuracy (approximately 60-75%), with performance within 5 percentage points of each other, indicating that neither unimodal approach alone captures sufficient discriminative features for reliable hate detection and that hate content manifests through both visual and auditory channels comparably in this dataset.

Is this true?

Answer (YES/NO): NO